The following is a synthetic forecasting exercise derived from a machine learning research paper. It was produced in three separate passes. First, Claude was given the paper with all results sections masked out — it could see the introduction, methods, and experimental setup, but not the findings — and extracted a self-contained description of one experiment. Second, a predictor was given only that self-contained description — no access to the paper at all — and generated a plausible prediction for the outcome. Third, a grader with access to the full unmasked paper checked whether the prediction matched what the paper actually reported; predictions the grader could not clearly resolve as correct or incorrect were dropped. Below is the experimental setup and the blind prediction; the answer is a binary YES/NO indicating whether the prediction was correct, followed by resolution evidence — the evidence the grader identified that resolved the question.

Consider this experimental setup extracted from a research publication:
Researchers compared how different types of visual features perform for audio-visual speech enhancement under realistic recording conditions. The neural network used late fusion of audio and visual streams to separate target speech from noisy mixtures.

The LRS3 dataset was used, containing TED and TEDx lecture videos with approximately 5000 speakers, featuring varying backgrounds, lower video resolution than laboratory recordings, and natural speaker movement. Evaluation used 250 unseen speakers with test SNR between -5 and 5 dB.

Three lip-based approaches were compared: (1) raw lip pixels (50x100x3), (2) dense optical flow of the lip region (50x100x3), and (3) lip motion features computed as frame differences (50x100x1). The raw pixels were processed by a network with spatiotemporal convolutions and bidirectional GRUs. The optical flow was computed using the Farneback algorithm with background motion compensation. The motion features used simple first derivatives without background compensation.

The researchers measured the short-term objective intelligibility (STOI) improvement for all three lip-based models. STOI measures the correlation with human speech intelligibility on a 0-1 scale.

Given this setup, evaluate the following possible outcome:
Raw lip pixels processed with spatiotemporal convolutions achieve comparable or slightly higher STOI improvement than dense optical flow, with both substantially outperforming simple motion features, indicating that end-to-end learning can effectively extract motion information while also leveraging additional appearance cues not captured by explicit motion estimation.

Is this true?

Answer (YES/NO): NO